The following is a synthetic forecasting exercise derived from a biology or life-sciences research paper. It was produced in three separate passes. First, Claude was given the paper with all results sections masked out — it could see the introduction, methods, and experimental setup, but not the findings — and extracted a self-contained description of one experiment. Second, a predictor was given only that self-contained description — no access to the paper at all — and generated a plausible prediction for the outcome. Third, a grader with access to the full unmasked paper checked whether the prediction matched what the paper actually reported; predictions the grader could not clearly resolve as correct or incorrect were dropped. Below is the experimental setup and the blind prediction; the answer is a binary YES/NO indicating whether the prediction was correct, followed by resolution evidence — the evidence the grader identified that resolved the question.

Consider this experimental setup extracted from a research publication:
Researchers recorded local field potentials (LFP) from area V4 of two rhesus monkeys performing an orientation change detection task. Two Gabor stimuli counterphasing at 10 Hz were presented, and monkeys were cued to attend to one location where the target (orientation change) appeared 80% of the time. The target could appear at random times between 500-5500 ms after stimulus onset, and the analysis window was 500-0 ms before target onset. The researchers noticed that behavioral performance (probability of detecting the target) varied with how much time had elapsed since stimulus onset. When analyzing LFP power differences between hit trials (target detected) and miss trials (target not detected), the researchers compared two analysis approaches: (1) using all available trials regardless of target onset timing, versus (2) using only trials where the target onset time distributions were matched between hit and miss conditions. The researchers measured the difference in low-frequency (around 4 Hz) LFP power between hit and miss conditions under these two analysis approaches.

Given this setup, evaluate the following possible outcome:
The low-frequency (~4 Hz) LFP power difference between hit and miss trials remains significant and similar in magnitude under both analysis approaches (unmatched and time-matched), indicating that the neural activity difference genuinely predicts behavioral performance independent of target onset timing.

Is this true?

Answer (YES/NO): NO